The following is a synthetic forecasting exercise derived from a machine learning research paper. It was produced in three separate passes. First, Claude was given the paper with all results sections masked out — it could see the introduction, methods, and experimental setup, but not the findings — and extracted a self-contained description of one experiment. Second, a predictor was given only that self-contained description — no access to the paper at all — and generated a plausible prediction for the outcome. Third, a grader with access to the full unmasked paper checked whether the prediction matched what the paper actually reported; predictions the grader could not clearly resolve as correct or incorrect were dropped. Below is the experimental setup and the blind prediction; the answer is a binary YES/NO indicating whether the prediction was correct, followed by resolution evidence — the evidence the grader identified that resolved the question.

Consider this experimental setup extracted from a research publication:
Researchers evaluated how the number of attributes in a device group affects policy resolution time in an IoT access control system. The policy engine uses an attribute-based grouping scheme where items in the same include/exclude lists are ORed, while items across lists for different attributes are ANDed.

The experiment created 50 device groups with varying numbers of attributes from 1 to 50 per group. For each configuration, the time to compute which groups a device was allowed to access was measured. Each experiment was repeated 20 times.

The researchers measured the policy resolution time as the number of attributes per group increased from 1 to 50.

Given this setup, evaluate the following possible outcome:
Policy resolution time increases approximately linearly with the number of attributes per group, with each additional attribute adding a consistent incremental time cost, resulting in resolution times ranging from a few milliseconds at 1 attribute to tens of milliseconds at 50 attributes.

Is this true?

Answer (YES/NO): NO